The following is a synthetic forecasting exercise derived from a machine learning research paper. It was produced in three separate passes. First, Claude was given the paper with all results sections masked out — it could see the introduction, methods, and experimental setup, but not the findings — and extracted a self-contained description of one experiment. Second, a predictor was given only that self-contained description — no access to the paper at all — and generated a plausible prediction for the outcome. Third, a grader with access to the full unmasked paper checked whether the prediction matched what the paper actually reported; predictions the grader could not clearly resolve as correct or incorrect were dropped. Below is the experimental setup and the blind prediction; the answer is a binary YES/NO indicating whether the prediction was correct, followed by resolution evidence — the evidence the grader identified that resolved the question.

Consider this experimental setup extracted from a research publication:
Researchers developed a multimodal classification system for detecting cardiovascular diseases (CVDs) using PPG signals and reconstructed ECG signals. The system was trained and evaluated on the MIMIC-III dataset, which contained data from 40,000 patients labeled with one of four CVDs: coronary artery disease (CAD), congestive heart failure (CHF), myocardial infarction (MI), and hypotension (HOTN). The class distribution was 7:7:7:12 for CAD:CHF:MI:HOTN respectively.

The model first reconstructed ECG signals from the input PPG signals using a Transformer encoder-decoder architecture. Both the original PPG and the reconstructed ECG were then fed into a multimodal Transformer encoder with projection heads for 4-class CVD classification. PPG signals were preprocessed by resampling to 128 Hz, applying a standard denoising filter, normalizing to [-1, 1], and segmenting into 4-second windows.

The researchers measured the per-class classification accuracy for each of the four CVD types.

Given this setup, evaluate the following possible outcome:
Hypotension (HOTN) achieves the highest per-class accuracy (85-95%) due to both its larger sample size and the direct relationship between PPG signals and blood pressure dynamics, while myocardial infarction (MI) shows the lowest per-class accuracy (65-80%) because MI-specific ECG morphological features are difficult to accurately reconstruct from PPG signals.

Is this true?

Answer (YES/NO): NO